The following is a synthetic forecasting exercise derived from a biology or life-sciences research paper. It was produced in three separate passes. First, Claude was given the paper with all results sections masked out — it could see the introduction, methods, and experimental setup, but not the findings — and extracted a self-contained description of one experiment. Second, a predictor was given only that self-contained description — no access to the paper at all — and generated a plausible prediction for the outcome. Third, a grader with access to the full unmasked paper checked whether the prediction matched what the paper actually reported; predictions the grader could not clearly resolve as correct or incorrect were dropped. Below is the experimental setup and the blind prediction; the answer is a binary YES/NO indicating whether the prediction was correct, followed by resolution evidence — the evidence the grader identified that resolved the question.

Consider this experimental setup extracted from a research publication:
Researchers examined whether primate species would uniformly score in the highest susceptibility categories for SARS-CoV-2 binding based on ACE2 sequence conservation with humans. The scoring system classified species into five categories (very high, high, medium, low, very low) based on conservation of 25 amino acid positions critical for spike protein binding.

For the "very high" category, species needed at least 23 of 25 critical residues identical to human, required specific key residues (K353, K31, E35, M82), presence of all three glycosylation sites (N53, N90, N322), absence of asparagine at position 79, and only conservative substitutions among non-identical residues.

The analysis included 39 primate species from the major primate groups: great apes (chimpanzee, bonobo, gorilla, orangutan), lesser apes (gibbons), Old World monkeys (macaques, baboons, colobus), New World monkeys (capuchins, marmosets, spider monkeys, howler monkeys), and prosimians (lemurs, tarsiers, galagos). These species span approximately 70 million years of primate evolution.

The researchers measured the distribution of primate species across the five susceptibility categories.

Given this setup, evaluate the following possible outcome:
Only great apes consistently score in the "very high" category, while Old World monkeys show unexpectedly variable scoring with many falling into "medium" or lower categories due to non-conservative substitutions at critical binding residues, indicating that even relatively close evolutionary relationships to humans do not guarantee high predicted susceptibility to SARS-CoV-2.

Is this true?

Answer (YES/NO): NO